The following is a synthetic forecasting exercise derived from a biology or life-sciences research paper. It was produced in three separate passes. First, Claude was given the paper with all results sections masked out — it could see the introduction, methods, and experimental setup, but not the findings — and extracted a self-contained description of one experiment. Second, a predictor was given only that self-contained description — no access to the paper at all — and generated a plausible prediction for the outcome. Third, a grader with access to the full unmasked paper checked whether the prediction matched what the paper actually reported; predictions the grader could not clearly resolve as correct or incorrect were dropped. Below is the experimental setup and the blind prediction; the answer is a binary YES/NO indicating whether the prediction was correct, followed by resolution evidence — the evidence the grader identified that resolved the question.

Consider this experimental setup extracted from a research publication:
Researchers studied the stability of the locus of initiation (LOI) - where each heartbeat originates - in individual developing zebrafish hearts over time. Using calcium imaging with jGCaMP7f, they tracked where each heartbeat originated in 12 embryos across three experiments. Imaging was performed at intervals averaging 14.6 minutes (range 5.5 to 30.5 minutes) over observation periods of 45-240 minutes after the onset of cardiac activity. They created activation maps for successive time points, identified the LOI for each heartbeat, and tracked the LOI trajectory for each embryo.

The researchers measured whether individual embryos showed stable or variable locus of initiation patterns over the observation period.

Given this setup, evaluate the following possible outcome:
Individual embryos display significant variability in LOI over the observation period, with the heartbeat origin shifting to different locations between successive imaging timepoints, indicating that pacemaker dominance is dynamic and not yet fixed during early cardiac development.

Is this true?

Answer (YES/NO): NO